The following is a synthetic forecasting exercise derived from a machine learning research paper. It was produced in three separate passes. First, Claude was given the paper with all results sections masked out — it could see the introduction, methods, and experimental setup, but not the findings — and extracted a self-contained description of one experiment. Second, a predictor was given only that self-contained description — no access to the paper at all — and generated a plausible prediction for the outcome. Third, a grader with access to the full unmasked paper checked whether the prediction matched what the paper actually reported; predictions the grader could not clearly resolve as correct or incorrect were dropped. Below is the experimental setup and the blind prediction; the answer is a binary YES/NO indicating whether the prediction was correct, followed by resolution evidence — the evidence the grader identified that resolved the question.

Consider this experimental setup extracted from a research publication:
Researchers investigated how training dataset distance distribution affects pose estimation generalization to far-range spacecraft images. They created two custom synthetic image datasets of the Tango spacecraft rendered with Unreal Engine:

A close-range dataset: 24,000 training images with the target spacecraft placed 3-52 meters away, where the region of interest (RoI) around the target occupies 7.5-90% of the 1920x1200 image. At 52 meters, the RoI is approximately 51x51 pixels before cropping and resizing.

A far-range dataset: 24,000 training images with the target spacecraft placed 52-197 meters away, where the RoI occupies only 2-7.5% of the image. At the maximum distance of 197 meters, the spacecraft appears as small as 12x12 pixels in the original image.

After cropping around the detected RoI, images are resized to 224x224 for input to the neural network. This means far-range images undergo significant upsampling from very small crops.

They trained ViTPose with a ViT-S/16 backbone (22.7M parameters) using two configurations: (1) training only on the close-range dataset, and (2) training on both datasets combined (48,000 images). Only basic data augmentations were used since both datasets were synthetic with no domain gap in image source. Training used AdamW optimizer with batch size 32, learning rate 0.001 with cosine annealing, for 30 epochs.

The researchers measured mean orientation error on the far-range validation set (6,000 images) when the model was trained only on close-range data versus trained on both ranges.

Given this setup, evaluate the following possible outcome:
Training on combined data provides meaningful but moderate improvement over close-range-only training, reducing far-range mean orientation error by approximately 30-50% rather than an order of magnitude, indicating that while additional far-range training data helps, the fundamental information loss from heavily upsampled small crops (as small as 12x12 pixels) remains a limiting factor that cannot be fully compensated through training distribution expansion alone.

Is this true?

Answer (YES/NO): NO